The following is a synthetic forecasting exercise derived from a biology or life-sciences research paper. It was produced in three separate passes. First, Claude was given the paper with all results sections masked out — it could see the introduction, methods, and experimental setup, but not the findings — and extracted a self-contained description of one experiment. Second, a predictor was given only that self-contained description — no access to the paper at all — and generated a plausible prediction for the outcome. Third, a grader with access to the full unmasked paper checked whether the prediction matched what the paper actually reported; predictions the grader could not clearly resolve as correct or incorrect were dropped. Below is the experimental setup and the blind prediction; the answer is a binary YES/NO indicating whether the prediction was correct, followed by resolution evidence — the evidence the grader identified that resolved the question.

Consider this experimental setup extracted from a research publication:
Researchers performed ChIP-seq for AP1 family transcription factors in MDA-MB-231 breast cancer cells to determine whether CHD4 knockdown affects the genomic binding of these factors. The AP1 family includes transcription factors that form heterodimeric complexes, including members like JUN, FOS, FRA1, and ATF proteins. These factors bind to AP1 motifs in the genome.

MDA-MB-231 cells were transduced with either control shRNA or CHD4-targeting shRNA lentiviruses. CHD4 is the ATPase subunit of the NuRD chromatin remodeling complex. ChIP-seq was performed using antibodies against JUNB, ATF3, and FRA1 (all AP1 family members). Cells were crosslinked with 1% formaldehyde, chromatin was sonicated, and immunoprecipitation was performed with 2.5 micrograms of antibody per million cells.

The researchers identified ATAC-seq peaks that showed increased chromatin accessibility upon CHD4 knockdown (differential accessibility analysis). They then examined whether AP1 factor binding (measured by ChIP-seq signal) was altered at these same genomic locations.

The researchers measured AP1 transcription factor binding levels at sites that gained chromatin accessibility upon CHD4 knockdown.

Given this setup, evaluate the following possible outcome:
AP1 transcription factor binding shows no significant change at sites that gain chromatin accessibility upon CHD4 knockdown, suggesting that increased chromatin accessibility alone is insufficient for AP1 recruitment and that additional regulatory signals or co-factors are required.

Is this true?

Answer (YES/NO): NO